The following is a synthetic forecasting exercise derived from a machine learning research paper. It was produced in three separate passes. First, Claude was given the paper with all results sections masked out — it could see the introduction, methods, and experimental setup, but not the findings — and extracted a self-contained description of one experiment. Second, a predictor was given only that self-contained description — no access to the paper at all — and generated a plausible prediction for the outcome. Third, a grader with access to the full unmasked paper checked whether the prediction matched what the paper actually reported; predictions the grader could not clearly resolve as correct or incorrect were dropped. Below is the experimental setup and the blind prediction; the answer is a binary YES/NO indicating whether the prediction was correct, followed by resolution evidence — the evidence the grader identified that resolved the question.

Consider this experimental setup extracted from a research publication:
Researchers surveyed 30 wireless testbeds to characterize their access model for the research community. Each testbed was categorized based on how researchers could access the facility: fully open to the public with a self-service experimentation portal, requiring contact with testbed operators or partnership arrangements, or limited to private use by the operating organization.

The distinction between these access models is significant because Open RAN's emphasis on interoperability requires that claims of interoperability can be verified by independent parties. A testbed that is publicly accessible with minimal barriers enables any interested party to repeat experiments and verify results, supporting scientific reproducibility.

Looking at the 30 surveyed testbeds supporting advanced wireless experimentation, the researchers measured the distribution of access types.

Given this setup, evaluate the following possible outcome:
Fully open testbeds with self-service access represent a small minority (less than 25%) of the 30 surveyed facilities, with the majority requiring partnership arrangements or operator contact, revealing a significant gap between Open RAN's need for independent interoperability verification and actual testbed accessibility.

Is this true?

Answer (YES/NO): NO